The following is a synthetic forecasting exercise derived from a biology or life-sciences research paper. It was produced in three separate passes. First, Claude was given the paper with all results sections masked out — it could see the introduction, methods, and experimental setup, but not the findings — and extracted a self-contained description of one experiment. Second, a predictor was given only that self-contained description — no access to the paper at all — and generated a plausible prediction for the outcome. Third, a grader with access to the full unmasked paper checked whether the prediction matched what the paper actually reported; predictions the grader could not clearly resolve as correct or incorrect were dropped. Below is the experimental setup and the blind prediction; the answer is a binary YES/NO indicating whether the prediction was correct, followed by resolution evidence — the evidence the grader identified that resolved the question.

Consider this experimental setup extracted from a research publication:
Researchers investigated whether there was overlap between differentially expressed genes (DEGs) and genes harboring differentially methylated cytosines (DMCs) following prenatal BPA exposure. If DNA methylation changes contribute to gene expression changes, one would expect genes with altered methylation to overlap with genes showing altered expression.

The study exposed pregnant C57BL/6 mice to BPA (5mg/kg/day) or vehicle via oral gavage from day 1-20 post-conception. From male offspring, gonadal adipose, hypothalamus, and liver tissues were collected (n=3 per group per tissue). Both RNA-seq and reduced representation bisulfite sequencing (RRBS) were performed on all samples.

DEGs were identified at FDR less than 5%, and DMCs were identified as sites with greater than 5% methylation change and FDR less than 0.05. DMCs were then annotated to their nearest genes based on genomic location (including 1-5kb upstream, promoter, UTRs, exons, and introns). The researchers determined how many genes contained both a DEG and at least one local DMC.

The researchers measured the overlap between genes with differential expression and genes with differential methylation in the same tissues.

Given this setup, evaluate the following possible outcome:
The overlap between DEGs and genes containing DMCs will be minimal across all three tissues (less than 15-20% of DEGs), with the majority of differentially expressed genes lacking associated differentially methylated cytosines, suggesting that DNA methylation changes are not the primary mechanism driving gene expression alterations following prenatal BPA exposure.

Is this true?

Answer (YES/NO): NO